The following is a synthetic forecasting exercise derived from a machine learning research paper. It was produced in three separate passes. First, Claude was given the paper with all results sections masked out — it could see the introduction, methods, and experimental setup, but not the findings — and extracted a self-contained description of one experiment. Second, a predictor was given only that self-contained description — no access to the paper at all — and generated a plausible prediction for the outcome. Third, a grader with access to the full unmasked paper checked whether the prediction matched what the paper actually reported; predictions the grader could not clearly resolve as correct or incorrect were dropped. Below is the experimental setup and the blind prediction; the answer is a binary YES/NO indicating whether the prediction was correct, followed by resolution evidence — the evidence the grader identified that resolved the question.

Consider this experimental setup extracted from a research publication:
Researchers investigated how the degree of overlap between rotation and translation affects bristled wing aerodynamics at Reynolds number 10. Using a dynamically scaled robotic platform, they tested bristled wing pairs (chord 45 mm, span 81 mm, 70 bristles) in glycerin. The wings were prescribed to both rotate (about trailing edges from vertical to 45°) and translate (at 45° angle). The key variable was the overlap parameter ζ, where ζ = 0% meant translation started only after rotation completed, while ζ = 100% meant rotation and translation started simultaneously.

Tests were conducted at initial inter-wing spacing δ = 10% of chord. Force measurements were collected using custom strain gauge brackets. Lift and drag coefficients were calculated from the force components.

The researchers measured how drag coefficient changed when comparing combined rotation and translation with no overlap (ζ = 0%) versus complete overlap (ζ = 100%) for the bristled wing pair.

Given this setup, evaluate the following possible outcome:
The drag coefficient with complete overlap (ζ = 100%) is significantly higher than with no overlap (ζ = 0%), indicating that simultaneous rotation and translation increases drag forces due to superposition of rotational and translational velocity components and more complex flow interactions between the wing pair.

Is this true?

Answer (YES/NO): YES